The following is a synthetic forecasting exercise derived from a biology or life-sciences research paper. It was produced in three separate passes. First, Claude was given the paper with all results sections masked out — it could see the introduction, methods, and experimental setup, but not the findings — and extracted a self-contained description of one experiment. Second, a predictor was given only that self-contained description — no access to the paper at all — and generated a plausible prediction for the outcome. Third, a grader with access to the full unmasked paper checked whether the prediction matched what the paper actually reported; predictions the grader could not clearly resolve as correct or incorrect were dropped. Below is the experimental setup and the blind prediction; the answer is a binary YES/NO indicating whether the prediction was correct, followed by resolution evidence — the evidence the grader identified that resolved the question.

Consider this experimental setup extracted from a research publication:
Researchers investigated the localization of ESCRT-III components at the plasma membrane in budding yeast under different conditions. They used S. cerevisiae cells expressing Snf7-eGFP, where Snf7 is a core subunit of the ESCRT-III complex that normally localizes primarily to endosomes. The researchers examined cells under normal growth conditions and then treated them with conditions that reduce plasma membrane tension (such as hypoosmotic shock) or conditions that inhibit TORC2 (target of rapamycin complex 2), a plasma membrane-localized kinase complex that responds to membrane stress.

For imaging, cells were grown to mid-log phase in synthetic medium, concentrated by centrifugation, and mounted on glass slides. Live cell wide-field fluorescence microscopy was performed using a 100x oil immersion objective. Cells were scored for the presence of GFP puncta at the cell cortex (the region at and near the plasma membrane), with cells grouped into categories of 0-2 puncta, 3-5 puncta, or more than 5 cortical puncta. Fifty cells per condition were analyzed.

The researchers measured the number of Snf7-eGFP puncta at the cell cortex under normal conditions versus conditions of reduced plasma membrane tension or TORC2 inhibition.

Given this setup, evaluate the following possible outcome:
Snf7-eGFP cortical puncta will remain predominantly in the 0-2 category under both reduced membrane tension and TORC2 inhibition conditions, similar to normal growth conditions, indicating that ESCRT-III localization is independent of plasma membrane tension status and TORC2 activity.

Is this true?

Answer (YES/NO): NO